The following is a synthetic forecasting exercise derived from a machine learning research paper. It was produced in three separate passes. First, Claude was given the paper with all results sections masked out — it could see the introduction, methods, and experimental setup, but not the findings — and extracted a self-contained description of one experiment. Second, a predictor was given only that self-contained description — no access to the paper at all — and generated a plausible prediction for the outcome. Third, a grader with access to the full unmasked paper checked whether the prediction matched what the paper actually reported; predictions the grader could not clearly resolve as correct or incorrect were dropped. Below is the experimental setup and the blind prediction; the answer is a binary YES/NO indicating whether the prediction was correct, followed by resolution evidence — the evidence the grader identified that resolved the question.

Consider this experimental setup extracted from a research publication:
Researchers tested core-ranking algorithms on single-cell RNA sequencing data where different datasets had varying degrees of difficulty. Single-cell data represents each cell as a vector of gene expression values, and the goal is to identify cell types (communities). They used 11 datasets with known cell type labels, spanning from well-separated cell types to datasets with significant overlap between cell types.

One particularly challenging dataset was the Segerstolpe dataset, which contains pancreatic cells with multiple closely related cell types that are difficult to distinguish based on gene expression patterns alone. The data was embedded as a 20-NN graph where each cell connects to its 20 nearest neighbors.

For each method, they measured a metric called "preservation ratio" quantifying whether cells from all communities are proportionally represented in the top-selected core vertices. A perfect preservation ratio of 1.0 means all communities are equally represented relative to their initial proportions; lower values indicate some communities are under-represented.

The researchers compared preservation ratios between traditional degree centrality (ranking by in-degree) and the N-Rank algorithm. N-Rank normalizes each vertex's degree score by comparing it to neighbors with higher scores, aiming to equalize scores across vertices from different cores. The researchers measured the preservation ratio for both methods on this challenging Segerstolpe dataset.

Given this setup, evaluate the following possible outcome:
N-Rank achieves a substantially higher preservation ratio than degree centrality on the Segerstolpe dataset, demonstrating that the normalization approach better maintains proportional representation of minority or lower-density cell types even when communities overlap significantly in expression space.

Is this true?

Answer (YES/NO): NO